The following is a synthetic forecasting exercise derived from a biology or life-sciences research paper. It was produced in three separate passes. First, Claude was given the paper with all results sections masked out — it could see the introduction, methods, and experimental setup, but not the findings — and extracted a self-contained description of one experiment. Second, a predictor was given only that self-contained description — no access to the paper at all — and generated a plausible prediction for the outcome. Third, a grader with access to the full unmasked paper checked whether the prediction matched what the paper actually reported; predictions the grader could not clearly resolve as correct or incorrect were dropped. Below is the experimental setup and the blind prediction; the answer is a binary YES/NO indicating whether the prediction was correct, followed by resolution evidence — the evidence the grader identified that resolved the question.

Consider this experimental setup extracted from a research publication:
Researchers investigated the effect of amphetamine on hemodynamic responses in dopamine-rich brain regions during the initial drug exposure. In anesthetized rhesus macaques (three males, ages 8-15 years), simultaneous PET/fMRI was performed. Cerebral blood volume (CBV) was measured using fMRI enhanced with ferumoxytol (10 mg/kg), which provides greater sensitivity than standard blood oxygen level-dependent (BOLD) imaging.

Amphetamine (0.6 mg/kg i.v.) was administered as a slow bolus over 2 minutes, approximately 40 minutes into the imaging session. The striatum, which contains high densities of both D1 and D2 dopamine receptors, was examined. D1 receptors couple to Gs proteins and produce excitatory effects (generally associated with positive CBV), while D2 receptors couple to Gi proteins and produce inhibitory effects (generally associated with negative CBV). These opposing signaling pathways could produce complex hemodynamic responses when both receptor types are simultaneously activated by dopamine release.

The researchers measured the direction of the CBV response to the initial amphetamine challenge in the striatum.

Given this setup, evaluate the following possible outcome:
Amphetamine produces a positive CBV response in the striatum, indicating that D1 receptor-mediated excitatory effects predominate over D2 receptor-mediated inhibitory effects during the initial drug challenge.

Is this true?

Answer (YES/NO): NO